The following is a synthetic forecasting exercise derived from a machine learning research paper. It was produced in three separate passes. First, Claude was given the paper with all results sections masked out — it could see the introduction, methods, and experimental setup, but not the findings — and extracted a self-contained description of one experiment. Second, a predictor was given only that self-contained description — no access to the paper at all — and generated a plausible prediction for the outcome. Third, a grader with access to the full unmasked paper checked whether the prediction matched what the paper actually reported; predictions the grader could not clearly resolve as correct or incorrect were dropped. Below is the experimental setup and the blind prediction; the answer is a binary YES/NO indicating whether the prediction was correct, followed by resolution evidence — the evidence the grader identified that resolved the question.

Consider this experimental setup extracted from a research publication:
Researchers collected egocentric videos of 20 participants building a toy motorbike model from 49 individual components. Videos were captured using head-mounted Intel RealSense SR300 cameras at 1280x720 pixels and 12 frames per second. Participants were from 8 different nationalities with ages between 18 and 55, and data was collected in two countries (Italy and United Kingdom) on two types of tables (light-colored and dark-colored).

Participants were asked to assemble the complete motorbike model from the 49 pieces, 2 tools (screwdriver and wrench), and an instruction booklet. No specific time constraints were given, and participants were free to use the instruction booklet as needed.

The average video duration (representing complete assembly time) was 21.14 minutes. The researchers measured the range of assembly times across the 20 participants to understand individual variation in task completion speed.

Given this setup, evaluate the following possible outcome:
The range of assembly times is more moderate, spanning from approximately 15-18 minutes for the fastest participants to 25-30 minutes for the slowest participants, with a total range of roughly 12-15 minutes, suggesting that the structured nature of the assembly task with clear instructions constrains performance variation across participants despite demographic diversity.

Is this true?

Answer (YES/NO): NO